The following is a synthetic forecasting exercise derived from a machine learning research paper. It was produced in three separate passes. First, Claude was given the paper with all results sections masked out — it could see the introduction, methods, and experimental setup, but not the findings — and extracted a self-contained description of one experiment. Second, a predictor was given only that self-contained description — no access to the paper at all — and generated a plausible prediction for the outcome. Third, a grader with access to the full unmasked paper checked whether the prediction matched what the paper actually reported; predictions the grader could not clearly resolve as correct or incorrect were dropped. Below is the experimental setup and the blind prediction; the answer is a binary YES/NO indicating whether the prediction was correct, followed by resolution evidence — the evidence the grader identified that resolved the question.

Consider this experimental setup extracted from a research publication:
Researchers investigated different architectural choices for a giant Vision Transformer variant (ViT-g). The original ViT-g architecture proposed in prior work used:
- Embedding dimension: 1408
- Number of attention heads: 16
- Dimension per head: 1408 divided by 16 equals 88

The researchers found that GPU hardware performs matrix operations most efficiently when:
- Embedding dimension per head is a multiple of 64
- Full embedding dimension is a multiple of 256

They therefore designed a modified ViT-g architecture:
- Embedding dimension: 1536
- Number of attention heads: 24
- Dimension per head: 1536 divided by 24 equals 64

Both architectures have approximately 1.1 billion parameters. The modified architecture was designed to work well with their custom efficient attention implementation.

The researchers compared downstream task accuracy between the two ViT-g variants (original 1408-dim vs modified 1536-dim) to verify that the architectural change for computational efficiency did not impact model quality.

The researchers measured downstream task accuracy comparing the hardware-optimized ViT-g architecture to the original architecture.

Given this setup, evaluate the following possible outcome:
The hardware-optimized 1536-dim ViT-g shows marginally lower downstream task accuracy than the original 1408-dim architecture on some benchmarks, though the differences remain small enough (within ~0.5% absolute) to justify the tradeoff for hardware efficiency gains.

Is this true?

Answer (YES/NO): NO